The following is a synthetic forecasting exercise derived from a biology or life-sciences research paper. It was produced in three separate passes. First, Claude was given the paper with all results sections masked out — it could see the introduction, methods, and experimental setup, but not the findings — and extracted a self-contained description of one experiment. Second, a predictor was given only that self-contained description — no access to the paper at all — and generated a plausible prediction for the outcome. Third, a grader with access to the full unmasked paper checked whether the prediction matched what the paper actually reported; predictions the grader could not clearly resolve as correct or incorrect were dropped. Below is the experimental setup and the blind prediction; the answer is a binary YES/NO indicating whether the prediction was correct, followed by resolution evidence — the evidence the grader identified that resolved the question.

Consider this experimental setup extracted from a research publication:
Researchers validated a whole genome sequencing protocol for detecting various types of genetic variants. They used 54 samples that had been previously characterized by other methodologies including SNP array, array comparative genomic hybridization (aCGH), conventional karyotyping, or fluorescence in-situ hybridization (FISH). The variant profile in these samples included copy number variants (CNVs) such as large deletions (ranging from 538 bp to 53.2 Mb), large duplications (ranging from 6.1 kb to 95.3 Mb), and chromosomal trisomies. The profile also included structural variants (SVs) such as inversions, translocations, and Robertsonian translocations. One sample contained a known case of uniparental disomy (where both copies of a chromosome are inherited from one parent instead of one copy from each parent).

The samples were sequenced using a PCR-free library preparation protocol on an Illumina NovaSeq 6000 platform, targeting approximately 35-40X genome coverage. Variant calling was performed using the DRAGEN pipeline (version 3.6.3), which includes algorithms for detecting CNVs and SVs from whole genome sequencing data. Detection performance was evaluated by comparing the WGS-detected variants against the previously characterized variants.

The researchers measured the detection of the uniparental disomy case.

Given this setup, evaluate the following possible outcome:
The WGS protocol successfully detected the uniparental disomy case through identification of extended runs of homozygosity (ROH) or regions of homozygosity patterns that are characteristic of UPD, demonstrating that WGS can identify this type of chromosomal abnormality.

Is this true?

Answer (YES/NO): NO